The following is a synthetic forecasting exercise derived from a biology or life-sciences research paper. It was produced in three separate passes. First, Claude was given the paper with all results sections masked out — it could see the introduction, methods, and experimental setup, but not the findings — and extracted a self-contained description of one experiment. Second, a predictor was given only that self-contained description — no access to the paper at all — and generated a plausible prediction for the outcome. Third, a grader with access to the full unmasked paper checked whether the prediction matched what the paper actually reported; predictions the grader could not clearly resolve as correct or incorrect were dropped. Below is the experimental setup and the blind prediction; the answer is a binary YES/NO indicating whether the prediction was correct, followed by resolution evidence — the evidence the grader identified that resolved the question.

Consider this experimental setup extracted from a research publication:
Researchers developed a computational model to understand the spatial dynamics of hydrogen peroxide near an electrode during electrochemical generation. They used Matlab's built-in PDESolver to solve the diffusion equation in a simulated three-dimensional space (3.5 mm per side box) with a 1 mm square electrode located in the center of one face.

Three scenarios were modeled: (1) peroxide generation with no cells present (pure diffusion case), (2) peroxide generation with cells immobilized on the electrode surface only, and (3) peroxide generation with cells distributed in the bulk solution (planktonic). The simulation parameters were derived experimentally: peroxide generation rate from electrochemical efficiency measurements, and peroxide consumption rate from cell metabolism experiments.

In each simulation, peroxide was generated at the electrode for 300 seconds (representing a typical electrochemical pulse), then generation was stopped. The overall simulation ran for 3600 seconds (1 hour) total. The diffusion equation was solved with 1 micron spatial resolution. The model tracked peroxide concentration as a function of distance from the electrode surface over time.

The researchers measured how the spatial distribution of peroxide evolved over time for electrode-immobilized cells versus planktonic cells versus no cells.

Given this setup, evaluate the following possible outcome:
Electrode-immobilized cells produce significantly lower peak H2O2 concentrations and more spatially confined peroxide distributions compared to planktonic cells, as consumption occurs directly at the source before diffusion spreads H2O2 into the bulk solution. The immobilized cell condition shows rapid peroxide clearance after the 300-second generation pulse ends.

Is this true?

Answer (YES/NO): YES